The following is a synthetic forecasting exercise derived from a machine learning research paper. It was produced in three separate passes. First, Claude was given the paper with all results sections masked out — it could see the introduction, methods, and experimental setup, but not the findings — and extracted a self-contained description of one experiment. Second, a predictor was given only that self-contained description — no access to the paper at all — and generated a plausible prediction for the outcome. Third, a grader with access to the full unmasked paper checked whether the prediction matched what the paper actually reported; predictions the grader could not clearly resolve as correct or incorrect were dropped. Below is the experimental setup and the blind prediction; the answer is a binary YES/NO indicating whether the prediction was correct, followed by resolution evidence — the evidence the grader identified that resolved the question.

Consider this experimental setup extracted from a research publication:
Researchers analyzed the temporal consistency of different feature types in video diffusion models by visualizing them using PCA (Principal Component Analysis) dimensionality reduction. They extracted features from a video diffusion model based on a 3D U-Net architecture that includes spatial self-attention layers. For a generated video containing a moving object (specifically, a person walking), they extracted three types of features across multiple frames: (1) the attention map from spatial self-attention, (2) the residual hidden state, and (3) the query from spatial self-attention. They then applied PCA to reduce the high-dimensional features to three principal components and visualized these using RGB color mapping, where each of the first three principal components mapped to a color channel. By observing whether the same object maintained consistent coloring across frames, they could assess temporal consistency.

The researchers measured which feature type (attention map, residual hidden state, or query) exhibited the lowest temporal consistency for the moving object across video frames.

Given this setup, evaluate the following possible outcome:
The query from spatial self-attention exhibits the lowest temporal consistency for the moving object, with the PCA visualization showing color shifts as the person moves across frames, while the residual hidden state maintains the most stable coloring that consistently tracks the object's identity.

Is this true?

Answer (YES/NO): NO